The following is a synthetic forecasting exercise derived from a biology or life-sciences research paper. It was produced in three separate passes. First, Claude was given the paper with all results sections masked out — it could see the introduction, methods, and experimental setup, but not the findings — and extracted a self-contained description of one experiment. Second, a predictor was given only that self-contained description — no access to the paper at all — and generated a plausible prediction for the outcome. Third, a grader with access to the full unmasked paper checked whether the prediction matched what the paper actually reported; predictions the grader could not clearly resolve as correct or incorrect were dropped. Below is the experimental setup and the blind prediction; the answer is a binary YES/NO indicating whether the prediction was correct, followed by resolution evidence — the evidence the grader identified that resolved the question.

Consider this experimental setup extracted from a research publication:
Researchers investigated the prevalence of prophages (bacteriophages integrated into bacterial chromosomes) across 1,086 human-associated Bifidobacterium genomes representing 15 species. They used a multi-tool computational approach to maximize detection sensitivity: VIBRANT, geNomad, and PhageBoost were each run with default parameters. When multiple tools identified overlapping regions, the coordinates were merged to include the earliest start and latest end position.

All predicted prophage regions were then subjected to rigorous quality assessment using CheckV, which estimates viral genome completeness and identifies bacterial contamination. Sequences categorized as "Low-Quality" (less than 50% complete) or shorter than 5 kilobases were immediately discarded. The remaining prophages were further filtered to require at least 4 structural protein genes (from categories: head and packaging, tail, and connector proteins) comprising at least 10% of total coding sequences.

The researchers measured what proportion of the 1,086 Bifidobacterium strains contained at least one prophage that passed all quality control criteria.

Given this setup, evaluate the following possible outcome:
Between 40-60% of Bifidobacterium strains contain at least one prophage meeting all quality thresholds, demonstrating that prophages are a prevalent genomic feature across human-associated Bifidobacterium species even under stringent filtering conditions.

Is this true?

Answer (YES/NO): NO